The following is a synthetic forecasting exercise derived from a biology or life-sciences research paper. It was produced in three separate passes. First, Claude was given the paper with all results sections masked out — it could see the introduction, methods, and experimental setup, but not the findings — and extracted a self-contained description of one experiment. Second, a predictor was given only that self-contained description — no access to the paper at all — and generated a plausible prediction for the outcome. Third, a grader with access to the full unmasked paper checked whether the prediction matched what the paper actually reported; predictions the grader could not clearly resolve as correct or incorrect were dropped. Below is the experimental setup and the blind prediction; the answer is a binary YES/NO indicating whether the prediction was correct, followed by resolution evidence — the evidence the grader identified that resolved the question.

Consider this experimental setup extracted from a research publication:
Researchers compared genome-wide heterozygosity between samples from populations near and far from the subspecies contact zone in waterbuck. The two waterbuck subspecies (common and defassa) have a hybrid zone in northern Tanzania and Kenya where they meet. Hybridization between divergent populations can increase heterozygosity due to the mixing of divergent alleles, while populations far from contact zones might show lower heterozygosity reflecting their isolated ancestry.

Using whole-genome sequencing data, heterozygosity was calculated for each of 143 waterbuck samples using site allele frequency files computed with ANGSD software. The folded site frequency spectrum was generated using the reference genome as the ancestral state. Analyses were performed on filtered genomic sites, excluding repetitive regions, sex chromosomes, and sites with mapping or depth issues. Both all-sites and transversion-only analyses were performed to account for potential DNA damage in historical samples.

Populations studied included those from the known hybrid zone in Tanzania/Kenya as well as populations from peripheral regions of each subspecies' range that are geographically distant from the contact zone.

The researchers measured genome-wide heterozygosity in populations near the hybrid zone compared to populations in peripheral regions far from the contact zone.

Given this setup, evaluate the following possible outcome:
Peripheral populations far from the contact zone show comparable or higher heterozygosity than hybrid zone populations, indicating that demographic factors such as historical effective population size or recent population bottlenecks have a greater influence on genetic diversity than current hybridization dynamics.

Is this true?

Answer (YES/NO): NO